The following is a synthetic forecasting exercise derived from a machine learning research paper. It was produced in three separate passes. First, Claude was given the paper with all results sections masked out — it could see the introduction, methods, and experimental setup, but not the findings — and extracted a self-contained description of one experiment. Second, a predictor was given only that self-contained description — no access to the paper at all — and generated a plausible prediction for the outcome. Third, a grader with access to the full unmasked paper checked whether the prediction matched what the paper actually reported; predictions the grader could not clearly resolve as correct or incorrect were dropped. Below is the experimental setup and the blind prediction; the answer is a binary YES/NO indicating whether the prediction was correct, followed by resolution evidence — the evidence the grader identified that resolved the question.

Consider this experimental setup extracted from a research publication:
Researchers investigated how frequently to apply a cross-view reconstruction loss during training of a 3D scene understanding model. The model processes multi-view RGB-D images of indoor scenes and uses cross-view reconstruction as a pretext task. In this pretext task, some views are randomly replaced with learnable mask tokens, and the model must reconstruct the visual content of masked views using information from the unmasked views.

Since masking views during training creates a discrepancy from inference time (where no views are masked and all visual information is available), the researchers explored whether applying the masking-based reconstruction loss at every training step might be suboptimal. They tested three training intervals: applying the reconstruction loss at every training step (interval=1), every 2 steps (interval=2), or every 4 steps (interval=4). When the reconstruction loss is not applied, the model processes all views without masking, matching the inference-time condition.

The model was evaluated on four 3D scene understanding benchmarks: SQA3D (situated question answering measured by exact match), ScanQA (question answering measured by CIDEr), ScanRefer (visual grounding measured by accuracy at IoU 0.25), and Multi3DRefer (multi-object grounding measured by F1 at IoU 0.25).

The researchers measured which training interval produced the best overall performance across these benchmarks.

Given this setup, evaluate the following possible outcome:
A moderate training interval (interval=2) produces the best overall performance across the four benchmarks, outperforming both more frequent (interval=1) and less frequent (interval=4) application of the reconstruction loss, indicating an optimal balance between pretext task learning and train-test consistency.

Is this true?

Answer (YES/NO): NO